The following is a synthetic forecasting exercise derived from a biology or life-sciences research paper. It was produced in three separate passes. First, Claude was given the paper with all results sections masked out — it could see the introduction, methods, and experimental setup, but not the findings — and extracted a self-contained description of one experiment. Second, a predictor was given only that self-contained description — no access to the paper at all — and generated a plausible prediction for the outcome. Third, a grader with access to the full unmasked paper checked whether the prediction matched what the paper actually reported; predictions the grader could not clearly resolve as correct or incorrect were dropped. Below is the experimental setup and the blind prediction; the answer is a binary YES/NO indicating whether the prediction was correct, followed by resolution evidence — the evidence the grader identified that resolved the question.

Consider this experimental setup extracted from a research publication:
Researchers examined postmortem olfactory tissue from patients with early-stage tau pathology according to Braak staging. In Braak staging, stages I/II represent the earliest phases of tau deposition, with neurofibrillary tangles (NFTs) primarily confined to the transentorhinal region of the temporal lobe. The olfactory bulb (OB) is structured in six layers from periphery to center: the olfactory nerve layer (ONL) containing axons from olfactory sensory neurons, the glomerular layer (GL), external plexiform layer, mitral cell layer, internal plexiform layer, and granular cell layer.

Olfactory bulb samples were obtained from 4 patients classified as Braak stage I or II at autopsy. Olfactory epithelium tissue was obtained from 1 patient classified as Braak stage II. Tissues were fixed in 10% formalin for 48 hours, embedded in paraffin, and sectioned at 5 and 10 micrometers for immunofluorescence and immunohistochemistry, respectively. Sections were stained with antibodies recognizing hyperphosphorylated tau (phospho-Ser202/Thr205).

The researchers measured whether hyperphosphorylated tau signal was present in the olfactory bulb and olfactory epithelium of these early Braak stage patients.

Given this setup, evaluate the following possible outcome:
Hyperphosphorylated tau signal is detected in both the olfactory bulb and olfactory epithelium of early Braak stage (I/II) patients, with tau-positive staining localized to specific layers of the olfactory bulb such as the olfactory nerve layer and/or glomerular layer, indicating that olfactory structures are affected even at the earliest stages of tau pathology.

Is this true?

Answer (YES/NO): YES